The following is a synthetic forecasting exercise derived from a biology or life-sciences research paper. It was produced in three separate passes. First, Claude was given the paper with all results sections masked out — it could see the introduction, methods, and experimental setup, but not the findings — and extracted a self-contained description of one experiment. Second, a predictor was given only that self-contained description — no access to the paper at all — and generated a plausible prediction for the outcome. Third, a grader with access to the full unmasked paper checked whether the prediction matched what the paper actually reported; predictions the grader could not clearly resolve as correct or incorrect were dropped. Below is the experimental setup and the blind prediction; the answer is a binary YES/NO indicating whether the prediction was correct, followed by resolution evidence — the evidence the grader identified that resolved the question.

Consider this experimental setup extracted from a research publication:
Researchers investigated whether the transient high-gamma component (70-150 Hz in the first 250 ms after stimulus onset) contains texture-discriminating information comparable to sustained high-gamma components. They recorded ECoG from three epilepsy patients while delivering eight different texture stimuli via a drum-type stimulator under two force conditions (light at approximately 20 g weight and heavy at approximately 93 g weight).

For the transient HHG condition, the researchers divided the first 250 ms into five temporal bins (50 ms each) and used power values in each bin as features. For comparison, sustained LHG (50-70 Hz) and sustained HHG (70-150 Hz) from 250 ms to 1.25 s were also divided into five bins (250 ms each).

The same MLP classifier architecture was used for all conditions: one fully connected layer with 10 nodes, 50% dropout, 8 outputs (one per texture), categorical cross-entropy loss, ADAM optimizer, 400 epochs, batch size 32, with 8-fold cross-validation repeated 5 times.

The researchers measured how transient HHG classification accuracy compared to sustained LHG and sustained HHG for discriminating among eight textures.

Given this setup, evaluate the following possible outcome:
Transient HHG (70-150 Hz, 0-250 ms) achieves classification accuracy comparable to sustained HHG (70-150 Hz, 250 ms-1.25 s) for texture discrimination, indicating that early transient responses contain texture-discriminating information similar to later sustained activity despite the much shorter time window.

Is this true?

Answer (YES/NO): NO